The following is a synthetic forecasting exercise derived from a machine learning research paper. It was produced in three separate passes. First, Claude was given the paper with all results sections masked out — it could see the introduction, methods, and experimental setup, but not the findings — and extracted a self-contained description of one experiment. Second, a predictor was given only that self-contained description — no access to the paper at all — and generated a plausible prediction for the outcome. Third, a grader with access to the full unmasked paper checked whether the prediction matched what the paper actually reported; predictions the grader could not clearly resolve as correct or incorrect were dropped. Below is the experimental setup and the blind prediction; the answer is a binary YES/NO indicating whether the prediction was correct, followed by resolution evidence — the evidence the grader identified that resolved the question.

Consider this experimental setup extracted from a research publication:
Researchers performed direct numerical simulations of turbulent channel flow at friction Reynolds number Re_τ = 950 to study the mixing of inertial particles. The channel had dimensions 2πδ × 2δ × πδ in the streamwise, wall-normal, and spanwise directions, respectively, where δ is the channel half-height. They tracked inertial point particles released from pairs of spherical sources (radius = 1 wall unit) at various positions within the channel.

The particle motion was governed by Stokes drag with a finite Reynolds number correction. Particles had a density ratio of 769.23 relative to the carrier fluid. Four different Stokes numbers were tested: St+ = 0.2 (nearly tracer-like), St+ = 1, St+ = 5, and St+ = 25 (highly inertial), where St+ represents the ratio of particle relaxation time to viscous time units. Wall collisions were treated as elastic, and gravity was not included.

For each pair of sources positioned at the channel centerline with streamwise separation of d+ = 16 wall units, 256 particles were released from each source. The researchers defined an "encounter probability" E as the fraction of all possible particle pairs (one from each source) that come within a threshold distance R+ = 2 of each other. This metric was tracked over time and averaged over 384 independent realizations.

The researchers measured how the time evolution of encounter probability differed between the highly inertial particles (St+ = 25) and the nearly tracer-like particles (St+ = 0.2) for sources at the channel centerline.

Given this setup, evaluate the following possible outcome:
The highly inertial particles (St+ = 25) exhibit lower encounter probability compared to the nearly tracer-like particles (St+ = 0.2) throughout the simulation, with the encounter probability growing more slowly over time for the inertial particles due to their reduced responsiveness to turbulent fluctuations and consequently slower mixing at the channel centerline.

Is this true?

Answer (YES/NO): NO